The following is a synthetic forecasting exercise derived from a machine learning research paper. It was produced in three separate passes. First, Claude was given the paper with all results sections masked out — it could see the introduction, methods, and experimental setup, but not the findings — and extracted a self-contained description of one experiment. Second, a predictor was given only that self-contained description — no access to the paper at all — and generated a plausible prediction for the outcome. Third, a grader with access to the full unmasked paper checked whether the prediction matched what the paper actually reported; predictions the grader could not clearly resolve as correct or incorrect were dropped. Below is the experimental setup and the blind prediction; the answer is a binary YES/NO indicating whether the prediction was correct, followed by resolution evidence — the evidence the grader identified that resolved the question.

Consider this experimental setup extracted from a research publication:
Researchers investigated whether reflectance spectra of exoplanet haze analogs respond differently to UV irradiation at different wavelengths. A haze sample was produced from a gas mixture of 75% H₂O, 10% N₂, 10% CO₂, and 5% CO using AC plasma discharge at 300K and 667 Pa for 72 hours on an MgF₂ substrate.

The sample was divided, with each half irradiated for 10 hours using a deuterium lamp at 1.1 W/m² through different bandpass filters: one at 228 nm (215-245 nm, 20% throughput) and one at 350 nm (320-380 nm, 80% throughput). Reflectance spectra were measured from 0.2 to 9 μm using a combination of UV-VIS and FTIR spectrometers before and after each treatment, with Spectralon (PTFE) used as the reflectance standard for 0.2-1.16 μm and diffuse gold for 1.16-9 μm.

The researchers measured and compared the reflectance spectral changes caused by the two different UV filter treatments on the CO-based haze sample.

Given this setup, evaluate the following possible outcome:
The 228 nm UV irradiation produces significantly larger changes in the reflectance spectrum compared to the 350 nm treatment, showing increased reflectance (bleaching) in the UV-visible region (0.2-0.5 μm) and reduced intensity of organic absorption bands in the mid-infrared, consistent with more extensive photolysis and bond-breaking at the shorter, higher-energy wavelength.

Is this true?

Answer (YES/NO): NO